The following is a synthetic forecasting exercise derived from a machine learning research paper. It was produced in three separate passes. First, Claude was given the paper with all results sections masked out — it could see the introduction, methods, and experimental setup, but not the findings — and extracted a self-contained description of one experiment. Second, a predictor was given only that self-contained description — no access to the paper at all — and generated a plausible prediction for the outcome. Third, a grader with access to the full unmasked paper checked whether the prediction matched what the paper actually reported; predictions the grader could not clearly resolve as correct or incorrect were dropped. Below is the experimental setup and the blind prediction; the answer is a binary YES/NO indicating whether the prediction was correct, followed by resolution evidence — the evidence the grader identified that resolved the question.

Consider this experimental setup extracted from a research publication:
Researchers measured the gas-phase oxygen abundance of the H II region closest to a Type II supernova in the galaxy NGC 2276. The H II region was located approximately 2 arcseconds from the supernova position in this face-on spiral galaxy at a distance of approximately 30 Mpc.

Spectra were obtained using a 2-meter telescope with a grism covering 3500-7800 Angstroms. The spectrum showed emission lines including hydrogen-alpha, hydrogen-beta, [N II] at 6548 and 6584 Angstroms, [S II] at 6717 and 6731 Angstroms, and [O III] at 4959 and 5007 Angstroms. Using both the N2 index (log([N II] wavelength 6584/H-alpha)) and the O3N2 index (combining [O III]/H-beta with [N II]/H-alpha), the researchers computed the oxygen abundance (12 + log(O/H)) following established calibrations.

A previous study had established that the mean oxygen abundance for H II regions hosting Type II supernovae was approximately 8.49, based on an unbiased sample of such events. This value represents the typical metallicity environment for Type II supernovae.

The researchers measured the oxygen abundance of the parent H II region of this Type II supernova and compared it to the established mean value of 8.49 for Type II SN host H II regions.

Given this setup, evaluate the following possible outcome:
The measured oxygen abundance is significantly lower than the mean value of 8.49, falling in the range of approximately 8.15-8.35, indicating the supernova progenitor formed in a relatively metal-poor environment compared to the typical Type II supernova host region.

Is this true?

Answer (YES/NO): NO